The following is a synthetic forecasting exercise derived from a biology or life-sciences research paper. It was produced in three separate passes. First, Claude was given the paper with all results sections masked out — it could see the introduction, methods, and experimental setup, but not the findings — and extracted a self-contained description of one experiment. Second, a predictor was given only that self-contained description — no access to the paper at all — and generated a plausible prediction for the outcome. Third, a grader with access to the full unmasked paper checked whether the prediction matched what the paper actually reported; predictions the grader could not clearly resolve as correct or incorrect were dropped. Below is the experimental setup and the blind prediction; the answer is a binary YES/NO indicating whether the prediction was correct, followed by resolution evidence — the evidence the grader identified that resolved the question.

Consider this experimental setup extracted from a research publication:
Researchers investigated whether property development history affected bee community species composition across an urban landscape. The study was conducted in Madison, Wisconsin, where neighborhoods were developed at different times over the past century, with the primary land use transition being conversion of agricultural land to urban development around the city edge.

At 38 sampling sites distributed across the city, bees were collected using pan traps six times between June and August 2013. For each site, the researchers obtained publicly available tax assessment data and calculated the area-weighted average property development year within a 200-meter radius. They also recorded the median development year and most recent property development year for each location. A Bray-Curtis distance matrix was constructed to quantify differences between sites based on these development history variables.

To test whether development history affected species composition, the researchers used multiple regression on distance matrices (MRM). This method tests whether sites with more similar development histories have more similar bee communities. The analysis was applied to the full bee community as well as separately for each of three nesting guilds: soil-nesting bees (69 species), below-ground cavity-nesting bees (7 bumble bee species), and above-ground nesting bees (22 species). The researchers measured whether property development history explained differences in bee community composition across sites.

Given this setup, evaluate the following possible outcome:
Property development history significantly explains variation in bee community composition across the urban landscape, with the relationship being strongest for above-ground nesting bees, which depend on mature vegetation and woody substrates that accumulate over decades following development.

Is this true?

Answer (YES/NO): NO